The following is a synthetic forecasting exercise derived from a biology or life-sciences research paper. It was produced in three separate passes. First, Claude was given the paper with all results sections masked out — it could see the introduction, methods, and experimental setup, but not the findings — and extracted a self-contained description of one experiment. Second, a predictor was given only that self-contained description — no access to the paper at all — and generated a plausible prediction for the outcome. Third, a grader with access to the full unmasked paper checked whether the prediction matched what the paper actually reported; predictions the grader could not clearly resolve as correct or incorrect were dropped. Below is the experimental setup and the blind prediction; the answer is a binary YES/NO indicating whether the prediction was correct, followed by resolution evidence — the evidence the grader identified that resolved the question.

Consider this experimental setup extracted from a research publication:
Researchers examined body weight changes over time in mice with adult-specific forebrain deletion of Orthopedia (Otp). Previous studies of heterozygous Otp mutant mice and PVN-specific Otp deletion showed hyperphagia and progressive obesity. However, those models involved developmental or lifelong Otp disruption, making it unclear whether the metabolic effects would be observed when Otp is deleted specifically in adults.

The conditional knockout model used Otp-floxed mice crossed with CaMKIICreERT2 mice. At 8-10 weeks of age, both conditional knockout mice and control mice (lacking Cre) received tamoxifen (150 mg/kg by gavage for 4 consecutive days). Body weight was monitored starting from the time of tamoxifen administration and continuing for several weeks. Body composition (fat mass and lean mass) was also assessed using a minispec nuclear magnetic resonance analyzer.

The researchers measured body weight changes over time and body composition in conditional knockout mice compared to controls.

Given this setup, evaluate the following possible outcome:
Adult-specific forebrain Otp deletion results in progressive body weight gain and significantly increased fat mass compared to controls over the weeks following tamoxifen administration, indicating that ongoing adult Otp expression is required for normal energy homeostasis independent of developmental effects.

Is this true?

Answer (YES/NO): NO